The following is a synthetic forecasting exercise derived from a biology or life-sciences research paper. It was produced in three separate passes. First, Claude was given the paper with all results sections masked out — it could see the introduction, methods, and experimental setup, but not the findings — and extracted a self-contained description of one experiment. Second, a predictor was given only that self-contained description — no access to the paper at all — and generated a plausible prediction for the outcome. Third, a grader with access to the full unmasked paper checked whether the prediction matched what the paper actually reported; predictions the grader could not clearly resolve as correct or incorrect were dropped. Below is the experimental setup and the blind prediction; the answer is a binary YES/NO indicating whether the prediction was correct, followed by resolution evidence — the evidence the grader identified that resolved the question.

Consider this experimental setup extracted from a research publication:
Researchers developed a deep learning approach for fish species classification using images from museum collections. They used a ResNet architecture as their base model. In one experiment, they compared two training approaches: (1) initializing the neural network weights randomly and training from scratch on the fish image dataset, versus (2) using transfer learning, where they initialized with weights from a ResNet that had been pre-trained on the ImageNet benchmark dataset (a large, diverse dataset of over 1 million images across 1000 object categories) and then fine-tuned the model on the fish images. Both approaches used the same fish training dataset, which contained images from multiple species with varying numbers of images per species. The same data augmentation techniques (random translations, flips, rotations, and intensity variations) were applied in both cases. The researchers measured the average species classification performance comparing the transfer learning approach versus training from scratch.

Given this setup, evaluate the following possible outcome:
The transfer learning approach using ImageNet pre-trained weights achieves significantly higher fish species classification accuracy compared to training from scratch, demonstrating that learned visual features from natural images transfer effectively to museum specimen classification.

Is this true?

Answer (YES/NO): YES